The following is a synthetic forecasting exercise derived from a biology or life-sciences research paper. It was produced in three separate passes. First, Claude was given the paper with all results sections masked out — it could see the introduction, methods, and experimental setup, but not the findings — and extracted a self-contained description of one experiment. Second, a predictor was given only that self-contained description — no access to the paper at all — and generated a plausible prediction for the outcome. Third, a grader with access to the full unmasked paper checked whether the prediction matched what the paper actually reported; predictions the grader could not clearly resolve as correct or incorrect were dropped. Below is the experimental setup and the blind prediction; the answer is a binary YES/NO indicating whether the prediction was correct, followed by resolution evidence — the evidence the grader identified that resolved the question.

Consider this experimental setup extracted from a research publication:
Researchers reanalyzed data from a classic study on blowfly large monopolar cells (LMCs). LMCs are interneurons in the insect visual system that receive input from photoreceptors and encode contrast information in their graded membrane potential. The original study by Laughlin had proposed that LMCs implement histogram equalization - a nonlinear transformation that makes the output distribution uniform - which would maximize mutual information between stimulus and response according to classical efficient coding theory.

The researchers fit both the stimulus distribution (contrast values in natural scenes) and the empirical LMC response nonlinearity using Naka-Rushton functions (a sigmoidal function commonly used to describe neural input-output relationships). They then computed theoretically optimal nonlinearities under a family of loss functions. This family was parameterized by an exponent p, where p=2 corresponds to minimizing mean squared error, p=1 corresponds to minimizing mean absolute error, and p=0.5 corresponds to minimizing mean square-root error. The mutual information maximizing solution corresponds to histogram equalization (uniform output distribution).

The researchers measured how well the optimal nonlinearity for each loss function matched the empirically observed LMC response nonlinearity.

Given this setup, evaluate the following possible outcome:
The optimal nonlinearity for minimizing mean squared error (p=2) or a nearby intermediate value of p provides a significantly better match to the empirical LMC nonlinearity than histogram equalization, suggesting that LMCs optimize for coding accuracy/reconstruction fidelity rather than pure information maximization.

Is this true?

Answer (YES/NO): NO